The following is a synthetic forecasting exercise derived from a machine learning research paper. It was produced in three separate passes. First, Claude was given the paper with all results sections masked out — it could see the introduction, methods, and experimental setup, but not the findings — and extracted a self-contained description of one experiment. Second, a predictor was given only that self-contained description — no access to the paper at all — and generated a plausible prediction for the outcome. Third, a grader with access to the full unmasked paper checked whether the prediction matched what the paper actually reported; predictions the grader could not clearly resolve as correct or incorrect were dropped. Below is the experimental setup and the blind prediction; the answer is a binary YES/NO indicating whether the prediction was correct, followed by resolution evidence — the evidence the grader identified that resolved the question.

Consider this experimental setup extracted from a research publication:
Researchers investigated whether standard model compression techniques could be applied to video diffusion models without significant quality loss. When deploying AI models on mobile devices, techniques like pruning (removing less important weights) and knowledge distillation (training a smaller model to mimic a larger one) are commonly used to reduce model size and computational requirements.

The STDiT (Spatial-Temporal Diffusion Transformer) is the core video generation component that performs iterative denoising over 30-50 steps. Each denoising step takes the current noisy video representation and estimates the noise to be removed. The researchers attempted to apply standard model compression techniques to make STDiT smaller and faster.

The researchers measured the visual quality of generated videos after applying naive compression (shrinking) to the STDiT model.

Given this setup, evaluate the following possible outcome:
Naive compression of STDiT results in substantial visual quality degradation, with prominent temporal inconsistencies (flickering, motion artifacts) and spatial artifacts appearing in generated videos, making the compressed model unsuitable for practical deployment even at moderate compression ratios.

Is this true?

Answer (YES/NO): NO